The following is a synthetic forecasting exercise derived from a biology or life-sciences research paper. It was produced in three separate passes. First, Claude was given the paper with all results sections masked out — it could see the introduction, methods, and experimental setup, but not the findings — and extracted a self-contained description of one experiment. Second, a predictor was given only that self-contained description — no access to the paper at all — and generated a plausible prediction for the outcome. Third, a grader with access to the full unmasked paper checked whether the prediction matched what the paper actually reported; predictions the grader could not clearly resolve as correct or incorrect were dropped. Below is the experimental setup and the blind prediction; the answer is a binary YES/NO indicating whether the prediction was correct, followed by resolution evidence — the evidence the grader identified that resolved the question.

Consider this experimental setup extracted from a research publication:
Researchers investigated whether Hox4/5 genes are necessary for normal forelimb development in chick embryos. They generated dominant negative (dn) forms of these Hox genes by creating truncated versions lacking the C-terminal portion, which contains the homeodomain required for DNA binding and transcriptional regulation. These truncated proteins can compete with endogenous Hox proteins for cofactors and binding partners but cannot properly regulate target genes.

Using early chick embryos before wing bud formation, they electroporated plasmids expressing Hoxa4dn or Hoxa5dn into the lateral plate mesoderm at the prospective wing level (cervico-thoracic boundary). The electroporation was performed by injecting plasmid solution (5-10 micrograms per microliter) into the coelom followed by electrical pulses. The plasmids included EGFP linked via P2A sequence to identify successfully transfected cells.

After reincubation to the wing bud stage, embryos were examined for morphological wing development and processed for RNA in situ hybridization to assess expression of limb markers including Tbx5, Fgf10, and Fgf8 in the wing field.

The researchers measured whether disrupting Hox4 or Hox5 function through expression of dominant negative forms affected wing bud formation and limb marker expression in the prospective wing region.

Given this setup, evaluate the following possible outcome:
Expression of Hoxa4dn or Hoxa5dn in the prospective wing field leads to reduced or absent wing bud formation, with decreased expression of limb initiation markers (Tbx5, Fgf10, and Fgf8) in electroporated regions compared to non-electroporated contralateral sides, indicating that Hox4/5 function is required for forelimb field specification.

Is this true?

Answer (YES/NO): YES